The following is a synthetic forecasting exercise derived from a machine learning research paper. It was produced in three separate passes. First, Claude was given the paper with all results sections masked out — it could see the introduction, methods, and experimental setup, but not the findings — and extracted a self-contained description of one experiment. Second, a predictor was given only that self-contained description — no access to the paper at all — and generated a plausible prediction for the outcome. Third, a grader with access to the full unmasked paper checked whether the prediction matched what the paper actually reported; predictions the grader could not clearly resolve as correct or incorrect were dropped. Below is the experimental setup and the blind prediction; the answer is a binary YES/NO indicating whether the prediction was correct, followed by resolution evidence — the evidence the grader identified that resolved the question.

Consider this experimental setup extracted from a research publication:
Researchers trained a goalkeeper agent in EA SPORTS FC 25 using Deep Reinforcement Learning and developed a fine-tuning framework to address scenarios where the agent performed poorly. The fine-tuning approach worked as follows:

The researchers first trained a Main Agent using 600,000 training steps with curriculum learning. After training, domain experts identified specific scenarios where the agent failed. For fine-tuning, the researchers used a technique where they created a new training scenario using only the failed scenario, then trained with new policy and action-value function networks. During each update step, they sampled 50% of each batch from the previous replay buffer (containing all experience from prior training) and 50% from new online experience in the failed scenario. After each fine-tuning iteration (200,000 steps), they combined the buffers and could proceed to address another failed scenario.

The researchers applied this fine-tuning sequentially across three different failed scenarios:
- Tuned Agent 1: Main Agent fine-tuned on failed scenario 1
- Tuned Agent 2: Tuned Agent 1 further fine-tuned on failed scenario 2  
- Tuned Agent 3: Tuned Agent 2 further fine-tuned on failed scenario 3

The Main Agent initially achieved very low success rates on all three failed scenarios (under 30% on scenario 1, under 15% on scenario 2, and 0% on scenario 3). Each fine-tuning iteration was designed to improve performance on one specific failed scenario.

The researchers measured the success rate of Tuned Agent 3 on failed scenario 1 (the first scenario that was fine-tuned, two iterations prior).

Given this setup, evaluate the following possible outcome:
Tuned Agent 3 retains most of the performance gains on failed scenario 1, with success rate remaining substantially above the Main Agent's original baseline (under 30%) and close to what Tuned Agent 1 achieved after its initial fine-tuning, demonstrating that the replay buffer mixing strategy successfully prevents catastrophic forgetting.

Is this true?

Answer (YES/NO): YES